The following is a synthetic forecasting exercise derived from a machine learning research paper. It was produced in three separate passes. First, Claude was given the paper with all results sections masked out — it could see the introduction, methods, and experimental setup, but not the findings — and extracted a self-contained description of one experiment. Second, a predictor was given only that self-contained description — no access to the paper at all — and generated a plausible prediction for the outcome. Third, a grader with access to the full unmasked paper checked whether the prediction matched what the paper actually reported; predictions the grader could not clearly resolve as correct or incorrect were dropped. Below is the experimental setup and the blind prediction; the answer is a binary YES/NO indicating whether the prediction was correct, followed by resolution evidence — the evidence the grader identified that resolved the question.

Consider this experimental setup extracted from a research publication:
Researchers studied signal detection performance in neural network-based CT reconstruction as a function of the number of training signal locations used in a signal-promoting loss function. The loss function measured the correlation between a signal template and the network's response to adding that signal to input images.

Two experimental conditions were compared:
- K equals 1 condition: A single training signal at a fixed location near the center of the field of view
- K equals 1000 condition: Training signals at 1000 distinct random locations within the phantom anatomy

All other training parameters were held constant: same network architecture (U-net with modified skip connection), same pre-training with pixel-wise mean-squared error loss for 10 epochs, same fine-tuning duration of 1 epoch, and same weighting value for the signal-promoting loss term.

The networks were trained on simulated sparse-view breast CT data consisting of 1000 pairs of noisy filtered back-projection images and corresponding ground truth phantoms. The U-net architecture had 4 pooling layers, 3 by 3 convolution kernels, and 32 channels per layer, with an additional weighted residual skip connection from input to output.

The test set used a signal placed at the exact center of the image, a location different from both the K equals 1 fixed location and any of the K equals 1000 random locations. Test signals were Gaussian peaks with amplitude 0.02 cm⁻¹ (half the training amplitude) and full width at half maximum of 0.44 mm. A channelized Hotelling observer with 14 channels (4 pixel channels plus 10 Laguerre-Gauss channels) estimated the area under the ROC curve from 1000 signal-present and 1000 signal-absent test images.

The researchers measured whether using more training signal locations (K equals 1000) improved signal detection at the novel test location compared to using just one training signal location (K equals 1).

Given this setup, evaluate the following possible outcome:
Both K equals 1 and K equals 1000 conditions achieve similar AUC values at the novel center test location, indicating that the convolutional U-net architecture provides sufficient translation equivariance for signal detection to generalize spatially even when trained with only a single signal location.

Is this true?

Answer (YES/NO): NO